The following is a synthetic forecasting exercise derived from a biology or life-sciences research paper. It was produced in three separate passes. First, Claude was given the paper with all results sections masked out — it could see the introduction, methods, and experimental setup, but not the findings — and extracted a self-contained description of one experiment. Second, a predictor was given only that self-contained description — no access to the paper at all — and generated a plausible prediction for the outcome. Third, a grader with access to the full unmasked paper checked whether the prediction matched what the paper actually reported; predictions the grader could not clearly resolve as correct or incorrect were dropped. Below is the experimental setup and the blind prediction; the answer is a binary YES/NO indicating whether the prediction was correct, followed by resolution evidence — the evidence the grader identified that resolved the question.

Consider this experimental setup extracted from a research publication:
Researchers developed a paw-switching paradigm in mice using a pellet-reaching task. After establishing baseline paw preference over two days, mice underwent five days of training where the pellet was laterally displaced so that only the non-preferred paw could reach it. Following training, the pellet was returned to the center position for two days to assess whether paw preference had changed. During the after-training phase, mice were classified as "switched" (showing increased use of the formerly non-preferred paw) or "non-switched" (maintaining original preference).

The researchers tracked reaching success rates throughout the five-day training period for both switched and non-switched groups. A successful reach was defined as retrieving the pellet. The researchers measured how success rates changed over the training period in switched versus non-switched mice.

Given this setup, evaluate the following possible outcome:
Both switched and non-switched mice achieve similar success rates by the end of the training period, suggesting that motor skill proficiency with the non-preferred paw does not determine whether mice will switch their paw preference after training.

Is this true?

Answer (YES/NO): NO